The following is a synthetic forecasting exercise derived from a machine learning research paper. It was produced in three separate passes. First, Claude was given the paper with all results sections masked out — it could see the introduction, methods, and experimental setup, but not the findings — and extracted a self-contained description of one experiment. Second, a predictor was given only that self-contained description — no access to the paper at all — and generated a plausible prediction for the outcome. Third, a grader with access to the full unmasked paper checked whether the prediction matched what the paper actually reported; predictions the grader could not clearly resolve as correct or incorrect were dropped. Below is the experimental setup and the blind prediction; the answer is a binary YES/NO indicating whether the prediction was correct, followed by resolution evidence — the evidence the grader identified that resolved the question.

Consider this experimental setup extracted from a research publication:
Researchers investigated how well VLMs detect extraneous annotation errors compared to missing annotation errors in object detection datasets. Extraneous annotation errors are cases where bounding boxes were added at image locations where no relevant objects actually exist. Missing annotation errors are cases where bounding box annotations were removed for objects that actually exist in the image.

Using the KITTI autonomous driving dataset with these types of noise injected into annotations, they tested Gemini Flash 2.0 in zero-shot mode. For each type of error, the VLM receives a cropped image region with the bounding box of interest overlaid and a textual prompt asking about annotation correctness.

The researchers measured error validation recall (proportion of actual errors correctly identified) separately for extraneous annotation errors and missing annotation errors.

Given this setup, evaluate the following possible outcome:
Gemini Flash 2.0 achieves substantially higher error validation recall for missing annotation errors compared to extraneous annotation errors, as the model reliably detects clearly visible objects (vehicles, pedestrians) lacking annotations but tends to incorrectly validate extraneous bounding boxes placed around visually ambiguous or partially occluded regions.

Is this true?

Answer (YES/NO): NO